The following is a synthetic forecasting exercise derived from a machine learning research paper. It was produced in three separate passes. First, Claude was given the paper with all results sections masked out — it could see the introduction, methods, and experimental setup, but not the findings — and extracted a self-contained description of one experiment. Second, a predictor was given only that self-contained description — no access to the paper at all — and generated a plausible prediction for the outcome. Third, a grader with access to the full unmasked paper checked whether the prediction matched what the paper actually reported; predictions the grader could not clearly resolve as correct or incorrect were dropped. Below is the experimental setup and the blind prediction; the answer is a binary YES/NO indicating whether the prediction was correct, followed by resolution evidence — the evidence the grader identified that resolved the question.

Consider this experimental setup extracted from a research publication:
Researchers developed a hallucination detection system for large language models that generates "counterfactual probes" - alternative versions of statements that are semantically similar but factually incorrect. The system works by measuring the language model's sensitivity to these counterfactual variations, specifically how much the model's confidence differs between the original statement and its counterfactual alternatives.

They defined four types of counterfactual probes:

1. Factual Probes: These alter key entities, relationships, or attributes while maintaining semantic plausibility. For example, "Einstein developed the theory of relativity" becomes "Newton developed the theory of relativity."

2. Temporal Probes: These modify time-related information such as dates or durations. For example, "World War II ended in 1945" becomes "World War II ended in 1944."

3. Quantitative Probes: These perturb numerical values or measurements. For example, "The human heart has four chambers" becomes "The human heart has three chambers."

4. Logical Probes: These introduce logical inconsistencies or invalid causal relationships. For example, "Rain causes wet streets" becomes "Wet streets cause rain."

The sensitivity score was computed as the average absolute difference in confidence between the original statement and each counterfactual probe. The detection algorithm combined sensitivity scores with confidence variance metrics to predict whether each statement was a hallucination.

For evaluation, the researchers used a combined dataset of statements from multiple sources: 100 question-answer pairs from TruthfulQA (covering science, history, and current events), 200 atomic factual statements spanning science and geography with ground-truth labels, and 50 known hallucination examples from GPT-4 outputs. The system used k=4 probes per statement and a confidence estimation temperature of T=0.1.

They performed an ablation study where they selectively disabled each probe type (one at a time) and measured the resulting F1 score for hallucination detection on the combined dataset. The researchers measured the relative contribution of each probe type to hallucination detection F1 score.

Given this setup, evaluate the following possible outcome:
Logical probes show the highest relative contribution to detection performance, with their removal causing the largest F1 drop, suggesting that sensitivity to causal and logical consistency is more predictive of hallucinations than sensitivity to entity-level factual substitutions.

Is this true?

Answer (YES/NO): NO